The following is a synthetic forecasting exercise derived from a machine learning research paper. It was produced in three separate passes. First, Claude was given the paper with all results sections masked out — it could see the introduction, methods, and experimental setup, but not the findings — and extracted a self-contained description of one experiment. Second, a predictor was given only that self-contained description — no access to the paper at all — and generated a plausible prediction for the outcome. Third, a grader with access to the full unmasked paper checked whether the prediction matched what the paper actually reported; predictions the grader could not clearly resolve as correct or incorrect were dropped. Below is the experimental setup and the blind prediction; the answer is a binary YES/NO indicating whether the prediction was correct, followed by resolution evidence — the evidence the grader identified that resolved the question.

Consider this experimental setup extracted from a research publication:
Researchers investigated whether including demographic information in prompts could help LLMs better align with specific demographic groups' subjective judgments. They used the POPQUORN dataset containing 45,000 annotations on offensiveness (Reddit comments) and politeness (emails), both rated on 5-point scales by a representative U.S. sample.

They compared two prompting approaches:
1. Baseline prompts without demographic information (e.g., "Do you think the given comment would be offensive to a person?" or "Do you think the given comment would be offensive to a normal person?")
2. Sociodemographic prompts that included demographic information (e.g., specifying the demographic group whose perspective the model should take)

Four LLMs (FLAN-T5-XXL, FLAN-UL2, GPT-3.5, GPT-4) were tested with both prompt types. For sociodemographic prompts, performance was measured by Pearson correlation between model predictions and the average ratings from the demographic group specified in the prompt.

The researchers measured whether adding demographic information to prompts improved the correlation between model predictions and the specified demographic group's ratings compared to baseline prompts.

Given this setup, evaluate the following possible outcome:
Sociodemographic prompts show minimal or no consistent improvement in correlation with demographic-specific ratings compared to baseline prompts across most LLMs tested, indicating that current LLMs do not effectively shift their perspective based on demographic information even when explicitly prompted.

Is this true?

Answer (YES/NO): NO